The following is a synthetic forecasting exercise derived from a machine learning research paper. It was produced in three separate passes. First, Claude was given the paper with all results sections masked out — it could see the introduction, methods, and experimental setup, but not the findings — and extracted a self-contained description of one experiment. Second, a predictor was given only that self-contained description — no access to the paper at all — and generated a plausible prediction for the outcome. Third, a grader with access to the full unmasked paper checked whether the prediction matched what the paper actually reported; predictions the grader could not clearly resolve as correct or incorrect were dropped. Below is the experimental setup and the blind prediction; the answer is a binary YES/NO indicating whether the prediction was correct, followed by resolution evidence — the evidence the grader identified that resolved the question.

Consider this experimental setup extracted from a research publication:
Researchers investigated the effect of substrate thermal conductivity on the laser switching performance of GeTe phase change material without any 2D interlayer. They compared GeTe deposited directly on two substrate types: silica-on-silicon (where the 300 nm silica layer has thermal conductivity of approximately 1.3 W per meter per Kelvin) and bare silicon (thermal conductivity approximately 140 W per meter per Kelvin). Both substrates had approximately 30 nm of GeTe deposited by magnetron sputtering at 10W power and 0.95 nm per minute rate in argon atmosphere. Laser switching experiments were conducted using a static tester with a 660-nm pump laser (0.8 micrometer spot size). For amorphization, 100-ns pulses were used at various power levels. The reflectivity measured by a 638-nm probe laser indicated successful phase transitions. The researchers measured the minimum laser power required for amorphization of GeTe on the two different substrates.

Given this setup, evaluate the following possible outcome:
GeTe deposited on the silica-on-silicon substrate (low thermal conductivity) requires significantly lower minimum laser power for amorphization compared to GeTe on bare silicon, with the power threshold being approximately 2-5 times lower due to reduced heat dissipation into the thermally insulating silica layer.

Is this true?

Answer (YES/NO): NO